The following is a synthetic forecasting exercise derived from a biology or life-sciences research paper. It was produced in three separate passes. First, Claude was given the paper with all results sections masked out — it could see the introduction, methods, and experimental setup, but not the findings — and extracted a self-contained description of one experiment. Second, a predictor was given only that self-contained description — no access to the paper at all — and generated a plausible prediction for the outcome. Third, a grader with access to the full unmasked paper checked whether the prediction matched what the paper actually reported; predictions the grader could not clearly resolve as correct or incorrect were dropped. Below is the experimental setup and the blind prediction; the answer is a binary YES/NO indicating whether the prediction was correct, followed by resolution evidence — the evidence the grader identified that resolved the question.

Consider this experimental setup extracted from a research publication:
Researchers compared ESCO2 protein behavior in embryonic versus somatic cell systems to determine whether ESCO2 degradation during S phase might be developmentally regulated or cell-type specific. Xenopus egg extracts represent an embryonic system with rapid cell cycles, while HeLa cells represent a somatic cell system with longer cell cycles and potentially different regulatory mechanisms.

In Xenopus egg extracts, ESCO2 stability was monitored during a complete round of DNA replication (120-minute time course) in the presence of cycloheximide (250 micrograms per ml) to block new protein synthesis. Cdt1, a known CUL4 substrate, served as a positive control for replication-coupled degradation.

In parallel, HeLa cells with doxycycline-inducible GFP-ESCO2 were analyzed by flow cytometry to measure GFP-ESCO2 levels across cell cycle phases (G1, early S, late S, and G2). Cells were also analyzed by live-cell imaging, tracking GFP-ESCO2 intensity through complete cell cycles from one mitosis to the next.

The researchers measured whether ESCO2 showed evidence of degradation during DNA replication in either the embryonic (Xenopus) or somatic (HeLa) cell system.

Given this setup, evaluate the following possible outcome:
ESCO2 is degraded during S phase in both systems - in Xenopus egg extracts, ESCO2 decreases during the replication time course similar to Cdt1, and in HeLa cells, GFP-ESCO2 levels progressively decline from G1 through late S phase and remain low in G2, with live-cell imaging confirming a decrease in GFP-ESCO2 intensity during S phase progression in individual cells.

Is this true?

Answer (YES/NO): NO